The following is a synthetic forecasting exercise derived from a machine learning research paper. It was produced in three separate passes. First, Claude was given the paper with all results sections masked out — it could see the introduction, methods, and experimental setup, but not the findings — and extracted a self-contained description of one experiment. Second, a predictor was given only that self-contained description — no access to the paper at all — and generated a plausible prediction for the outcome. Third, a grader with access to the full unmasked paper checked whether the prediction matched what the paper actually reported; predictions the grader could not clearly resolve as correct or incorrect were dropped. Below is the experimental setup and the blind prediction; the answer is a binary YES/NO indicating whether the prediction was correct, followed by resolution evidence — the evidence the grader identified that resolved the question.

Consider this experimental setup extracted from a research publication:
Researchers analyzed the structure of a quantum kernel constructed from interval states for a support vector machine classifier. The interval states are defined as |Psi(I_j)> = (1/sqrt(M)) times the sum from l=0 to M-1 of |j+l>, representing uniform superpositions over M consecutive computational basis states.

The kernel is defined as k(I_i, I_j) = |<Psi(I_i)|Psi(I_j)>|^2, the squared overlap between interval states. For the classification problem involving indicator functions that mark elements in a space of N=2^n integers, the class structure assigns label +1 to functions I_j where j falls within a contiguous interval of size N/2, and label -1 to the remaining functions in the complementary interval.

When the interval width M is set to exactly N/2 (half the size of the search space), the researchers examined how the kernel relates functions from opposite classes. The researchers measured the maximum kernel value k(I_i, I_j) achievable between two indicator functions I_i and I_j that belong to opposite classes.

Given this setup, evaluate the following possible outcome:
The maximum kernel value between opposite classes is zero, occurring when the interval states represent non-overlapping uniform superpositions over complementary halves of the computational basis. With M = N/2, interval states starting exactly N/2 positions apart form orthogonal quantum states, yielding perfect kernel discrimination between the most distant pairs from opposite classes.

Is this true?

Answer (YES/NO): NO